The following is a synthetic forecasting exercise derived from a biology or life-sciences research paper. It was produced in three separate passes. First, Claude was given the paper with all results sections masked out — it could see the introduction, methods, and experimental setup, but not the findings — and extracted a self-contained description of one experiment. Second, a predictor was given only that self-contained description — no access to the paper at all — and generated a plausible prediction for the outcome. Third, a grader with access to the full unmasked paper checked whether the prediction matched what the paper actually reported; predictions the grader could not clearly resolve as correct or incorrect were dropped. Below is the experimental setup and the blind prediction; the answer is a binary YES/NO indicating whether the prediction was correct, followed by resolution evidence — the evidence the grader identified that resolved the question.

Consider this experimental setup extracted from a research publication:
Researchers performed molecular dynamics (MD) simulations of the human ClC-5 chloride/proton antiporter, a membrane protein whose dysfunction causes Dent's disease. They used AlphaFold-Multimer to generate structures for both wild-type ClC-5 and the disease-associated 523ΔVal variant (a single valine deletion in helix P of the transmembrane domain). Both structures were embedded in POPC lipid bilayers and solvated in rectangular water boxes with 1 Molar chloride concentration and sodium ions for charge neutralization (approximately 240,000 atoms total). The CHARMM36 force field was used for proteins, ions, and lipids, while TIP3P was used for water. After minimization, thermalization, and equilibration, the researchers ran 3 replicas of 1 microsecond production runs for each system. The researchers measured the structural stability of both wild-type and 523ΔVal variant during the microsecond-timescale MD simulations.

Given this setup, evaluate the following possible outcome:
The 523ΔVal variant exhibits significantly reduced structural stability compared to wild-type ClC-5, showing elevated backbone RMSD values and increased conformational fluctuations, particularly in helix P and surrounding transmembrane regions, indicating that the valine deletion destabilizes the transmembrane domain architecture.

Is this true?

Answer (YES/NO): NO